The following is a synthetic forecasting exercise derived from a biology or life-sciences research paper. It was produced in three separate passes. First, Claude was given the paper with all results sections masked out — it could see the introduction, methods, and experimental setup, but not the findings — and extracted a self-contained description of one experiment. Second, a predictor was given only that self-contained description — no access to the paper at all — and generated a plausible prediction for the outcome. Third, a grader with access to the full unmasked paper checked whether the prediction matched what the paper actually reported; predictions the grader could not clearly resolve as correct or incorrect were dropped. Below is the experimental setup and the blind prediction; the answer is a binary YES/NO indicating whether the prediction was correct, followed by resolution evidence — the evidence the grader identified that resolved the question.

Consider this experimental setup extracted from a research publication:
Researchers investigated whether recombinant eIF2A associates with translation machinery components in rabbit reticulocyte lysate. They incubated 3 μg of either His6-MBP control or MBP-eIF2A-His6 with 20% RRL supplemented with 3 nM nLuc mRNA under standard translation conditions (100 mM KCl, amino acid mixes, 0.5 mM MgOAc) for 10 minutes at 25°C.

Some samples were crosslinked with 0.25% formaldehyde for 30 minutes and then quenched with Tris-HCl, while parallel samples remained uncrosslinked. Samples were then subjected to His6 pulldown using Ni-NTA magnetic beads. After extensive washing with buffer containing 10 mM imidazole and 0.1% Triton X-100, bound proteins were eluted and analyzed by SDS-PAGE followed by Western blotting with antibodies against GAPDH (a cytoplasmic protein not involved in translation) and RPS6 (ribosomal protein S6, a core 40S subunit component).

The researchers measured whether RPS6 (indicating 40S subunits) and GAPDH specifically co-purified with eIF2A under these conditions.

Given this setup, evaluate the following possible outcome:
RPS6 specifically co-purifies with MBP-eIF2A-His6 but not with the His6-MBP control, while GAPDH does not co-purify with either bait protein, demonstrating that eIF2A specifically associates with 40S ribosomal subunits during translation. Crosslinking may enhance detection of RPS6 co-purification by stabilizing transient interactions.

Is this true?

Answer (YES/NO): YES